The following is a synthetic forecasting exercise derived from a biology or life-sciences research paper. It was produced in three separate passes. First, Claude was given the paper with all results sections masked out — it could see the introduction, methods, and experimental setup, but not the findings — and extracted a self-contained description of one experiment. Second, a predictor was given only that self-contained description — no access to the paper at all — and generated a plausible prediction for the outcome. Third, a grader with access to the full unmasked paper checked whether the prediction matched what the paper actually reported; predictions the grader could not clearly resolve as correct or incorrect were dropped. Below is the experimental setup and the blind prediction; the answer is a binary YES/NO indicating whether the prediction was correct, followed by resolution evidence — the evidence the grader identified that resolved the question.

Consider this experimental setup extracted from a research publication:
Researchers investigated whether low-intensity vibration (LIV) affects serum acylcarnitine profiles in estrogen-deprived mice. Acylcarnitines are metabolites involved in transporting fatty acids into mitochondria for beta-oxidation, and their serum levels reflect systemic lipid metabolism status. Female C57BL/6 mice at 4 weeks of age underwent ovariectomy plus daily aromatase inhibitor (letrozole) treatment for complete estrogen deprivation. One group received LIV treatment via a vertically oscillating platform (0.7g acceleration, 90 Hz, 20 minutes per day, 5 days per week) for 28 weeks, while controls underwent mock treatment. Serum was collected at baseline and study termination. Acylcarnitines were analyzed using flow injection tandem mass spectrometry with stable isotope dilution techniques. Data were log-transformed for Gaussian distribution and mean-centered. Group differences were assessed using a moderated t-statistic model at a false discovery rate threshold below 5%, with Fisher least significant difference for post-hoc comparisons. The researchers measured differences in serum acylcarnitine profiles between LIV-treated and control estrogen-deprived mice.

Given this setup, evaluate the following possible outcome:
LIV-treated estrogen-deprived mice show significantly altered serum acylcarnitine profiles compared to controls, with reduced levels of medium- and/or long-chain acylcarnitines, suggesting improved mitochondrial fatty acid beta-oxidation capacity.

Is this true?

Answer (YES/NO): NO